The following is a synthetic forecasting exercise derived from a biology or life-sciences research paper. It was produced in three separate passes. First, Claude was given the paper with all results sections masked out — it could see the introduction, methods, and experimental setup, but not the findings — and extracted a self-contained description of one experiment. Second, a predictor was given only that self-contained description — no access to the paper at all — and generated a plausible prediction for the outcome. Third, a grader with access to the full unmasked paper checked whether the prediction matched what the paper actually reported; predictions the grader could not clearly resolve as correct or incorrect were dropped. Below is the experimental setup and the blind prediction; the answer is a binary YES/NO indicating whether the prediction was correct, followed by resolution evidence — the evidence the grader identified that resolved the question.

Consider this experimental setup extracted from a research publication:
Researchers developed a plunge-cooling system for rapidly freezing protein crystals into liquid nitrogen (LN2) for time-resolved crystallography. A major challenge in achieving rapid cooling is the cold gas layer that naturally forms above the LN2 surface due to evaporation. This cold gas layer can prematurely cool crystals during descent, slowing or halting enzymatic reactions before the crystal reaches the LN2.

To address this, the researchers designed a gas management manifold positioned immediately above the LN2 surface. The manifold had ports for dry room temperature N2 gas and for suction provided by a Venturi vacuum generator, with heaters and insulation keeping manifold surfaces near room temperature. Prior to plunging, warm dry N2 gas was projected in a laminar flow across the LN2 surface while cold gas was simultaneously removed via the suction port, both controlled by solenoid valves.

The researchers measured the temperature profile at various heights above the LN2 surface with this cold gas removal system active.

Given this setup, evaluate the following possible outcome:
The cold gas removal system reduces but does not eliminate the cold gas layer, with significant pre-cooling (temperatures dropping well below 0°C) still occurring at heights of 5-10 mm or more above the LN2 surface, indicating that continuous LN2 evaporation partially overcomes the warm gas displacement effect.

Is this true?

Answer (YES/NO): NO